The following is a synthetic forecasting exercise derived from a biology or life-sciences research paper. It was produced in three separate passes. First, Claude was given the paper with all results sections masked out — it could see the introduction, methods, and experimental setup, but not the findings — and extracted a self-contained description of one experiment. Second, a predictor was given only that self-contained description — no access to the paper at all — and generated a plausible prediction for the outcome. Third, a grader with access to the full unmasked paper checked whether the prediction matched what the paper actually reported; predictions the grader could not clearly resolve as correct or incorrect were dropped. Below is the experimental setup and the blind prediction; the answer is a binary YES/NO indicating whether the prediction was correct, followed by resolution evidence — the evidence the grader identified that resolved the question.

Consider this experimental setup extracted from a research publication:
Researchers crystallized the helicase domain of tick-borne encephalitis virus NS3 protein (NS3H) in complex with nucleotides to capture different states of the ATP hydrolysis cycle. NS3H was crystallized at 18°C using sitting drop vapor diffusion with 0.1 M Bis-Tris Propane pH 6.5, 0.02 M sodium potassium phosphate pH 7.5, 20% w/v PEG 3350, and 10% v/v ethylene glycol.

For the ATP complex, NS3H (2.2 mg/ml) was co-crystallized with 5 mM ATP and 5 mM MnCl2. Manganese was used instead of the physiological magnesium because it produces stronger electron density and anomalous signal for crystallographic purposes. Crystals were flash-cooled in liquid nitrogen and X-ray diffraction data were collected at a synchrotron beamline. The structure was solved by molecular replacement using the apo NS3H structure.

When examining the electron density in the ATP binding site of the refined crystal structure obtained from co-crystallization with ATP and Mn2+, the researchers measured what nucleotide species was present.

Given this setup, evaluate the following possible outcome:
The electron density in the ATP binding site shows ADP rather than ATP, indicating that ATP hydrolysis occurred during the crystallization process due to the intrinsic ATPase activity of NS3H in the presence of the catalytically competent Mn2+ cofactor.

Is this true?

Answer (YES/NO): NO